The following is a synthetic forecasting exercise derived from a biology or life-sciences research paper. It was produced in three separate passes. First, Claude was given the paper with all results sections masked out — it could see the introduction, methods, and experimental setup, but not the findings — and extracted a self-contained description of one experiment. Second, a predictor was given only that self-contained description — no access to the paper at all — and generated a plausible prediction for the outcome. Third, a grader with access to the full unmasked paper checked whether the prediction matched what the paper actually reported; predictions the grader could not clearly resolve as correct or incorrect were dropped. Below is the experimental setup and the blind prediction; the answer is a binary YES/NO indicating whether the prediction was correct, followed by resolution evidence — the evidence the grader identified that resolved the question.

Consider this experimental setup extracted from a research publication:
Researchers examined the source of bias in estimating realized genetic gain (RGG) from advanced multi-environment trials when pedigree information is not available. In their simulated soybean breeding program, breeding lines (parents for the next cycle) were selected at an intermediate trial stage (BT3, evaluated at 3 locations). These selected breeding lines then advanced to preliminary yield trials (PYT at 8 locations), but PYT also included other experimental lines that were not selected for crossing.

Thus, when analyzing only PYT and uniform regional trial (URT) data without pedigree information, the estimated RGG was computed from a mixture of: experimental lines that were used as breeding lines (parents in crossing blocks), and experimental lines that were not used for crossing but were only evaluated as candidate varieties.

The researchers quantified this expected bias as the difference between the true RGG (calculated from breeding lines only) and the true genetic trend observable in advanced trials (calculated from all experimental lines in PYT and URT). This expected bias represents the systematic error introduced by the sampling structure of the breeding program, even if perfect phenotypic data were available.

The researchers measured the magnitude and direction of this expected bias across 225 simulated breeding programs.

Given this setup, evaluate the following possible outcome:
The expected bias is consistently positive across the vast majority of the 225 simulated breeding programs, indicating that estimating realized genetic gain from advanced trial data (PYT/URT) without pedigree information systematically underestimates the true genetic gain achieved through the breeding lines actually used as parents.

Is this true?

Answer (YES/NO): NO